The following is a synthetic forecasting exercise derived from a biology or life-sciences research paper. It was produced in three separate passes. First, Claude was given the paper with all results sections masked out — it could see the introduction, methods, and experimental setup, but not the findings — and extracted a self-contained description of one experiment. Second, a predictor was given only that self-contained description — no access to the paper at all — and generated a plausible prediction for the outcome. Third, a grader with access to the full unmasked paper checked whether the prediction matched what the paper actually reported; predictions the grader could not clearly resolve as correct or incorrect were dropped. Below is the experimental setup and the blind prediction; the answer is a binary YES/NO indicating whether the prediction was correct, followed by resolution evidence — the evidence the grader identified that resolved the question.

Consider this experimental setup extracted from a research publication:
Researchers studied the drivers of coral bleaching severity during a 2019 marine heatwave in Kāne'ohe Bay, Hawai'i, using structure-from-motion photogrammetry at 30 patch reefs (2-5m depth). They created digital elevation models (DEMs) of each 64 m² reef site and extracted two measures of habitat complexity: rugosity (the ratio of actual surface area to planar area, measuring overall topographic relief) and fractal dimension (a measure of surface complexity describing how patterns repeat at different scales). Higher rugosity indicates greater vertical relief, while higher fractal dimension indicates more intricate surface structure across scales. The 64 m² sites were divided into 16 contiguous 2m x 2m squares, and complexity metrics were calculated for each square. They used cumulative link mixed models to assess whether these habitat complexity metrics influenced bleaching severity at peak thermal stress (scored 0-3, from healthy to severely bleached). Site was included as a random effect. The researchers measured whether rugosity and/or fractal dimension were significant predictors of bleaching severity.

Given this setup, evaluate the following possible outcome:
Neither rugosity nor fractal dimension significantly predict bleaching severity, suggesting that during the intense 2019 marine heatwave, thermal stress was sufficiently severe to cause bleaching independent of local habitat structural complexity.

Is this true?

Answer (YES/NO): NO